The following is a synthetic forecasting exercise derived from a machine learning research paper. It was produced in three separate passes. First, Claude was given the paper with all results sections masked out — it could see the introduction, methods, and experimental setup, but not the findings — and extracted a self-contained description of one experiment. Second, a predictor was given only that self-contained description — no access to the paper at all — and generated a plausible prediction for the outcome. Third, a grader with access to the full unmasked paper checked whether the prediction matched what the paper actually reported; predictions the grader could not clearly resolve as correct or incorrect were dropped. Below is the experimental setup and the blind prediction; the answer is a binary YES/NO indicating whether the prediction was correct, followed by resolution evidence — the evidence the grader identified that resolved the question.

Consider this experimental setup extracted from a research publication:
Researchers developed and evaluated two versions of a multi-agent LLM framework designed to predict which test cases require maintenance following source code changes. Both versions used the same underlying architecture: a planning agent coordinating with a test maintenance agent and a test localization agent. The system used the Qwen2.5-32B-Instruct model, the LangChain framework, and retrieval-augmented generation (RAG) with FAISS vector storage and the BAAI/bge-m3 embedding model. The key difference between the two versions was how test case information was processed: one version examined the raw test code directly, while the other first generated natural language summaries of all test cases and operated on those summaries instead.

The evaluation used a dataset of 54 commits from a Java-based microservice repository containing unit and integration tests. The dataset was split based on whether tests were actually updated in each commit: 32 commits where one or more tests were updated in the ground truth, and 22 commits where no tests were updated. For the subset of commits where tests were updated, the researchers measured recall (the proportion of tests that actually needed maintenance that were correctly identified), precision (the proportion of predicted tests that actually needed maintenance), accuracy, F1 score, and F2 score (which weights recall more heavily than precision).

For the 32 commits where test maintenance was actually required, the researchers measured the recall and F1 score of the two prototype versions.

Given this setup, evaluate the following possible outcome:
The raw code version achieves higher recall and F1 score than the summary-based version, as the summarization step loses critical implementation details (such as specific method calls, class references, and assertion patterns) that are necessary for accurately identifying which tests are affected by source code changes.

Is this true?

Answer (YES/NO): NO